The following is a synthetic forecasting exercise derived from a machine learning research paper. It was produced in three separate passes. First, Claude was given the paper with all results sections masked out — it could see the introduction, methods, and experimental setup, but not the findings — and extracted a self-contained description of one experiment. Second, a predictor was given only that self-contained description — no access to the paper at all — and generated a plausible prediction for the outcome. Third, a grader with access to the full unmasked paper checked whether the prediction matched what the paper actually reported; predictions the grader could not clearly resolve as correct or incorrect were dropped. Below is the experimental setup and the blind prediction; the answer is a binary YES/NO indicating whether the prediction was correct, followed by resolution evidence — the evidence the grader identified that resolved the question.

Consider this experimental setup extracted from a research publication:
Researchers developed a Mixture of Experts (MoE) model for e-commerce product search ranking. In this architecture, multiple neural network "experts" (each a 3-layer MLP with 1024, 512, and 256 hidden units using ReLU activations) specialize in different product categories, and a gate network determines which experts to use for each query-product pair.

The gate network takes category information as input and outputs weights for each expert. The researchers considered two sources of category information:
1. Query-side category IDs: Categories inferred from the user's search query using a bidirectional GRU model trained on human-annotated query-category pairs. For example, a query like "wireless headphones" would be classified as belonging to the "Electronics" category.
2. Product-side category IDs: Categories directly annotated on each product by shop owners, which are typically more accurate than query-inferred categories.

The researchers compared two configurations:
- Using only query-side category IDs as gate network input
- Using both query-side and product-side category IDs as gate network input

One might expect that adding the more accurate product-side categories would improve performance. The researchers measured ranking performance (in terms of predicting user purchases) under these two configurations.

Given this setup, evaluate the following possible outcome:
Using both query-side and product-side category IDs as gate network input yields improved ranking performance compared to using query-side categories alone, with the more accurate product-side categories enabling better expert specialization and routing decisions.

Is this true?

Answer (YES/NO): NO